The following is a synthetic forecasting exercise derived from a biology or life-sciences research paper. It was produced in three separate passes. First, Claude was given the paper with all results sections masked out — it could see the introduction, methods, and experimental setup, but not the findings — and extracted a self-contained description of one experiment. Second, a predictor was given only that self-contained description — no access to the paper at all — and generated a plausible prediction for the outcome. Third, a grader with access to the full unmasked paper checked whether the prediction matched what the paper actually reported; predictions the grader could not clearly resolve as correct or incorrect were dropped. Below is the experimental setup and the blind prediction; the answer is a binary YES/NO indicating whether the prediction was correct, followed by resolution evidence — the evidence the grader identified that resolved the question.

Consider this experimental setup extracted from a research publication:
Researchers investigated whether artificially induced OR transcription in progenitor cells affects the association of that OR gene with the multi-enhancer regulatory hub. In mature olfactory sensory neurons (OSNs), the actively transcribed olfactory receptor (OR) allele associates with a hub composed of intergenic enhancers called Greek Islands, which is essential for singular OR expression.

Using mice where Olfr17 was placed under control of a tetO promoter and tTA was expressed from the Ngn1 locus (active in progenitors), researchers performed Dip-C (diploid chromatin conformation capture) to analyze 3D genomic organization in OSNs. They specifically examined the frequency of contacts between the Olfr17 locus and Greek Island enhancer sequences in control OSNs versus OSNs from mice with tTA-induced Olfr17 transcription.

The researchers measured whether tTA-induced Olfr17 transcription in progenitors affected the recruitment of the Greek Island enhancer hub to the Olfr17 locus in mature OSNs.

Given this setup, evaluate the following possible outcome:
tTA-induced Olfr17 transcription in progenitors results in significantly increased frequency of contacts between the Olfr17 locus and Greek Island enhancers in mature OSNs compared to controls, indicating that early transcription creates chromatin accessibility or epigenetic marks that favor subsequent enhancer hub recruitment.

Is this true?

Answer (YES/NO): YES